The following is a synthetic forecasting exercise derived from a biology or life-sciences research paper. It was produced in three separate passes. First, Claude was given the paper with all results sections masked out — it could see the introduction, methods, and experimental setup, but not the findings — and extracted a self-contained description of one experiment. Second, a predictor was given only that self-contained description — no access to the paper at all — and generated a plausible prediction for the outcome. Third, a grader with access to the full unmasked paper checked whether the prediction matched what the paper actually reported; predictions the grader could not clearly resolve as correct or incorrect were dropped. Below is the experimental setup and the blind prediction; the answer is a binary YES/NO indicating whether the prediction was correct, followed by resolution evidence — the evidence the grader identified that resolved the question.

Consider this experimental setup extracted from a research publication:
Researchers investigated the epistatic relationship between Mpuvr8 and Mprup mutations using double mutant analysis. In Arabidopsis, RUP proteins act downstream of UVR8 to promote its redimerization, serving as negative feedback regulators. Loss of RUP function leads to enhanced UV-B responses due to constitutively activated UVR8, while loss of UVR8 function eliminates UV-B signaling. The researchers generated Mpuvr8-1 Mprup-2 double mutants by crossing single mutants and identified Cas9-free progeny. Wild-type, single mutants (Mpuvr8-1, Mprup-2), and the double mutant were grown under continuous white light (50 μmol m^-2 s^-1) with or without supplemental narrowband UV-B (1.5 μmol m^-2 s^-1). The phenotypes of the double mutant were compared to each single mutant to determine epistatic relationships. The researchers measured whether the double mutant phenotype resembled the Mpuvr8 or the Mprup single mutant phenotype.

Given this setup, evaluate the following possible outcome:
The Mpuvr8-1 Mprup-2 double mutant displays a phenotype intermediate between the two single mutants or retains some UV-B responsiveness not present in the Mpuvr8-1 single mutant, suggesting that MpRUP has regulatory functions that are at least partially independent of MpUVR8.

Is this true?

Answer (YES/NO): NO